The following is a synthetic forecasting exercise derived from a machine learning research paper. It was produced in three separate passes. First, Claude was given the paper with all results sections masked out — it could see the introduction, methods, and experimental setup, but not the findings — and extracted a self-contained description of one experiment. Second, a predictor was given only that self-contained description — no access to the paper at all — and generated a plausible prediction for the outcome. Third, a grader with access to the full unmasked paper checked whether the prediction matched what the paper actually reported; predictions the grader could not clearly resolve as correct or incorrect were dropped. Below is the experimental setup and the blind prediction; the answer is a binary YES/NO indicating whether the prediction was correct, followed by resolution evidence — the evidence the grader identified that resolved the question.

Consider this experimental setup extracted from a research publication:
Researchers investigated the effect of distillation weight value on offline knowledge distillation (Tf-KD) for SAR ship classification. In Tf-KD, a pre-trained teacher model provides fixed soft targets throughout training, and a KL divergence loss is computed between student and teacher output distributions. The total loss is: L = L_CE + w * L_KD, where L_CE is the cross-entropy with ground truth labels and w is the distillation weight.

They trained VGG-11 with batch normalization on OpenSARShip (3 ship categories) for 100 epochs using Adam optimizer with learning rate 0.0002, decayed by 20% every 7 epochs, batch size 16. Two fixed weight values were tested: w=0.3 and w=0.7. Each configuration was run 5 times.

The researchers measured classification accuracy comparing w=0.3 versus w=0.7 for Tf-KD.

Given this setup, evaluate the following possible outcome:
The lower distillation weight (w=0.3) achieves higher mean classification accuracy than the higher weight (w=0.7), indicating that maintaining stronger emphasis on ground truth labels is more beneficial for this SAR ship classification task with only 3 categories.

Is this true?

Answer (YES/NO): NO